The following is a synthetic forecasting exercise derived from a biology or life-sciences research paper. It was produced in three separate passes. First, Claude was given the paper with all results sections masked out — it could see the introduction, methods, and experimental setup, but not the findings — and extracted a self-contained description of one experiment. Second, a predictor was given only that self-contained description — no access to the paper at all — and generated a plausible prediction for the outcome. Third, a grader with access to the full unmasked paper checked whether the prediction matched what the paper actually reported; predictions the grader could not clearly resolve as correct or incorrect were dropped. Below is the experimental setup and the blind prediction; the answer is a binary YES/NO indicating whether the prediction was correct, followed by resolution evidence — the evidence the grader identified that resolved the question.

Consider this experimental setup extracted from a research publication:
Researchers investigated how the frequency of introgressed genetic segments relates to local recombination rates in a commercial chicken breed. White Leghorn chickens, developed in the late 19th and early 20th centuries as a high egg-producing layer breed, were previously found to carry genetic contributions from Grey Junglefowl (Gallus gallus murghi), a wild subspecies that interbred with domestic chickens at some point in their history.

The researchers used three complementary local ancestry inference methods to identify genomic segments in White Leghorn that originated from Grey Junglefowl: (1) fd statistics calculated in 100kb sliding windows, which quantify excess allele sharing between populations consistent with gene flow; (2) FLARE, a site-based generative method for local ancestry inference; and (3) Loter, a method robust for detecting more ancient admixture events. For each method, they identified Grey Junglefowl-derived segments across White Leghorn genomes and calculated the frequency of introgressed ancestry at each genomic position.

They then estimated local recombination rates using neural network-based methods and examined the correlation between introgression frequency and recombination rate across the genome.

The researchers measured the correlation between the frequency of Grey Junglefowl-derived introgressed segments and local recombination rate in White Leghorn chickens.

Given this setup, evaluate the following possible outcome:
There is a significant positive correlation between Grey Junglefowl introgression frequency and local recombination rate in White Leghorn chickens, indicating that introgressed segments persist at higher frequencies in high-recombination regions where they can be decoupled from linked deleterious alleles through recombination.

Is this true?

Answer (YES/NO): NO